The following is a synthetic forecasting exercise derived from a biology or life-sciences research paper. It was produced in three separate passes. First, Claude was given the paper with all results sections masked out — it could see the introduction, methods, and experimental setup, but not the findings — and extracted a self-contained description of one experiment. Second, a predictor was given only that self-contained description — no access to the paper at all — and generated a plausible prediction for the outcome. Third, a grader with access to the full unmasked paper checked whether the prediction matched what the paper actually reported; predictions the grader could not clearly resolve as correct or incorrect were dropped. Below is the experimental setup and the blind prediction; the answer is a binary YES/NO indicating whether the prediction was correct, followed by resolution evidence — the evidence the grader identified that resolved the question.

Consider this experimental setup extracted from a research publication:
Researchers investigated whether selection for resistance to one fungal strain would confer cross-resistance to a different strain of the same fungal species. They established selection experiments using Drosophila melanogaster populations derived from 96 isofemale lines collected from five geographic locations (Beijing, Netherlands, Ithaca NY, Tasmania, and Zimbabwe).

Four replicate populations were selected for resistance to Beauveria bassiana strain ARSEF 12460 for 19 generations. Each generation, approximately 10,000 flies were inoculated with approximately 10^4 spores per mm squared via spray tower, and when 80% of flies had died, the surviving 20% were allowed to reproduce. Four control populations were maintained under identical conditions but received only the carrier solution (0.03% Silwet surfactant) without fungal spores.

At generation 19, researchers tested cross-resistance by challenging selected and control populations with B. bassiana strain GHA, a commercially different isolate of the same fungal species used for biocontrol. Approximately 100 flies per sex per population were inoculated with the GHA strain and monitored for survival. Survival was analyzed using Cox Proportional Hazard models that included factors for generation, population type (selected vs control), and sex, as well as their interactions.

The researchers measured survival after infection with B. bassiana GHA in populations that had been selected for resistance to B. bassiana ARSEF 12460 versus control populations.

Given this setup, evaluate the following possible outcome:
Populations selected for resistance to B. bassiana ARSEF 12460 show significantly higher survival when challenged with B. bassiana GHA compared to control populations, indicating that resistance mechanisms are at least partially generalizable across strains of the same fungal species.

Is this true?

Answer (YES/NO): YES